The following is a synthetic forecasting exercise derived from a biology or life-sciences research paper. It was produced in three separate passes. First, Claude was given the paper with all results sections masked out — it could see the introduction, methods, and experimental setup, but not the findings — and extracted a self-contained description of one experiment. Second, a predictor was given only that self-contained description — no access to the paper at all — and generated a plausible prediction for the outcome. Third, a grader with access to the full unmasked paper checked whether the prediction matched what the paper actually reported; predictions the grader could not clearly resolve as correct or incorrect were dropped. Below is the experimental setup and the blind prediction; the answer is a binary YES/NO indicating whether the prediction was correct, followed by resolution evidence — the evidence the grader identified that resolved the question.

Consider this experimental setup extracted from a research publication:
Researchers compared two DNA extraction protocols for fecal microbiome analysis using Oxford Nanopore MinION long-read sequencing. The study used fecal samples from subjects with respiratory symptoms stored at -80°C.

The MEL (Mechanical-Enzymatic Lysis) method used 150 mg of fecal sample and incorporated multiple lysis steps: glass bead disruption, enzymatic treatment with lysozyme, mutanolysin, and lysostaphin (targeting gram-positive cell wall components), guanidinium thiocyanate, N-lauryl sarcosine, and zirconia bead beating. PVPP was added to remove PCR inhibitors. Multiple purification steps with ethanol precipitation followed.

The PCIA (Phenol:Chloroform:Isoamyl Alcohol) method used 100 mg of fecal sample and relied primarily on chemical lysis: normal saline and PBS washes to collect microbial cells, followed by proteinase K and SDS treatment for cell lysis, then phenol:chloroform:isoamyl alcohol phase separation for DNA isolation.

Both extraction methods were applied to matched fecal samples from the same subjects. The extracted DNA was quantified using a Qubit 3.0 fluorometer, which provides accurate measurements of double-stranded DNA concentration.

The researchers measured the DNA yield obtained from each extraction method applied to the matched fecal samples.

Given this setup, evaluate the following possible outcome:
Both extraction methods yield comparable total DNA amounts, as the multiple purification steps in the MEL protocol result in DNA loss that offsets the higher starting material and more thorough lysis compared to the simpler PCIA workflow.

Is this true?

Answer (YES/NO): NO